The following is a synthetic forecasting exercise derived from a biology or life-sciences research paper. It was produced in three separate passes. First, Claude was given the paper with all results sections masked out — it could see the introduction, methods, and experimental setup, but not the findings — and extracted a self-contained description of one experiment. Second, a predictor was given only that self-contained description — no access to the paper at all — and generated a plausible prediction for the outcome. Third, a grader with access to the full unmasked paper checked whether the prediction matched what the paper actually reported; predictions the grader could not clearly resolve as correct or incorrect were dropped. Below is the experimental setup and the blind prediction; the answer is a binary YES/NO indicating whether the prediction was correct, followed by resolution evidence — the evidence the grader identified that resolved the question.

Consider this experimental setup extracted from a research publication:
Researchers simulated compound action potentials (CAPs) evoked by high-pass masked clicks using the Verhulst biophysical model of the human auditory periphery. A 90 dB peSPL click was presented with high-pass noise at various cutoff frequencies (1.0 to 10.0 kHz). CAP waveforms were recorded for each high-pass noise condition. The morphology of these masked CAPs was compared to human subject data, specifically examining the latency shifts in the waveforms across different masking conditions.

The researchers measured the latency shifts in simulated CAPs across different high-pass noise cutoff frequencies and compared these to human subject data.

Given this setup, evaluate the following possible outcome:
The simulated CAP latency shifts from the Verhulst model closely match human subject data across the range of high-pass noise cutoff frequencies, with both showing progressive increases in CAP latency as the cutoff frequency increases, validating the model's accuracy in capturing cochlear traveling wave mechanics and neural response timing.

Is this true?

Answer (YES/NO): NO